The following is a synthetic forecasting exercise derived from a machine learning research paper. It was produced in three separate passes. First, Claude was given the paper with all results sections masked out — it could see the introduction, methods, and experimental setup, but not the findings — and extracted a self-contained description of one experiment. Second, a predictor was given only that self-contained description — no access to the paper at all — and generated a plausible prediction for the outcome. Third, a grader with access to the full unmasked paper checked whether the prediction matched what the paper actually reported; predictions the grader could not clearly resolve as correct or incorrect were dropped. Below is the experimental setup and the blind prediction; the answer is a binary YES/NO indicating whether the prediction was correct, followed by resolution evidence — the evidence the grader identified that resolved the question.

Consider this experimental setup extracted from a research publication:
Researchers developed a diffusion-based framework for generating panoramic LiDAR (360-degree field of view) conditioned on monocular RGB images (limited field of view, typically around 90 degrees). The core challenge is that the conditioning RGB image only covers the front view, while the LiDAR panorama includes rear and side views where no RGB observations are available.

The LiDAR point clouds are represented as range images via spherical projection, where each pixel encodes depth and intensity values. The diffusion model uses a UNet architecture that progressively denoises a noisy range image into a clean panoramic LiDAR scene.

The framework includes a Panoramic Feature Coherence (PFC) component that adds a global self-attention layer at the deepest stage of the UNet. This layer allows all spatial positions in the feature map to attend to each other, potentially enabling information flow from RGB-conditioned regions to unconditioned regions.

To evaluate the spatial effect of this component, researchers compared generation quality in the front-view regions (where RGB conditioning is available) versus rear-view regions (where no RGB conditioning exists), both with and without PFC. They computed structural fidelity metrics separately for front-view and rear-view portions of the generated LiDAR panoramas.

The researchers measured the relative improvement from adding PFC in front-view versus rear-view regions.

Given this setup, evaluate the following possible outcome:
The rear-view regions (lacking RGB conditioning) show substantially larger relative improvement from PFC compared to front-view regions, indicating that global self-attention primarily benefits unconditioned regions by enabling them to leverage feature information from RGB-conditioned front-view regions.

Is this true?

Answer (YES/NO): YES